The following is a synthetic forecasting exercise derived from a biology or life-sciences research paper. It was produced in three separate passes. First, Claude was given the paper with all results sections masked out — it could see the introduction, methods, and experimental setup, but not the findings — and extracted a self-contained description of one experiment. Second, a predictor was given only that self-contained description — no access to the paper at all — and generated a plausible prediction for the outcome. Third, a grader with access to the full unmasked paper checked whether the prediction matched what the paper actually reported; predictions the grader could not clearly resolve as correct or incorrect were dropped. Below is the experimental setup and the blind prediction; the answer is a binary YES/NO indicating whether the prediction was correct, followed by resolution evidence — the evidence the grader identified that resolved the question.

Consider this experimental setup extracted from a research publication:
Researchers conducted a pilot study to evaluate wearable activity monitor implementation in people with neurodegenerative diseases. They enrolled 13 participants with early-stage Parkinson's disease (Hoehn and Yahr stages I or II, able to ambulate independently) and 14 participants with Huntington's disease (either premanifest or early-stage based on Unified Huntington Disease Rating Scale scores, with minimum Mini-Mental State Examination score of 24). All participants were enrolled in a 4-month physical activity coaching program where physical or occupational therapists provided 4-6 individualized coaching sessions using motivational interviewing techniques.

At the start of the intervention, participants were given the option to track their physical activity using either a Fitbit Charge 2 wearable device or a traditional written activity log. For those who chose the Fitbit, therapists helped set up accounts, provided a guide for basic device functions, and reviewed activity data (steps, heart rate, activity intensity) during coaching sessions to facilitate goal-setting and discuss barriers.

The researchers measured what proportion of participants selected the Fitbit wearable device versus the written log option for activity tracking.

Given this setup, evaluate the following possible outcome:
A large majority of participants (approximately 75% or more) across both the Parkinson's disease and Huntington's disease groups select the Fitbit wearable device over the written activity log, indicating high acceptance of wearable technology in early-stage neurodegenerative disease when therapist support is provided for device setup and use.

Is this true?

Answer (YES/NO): YES